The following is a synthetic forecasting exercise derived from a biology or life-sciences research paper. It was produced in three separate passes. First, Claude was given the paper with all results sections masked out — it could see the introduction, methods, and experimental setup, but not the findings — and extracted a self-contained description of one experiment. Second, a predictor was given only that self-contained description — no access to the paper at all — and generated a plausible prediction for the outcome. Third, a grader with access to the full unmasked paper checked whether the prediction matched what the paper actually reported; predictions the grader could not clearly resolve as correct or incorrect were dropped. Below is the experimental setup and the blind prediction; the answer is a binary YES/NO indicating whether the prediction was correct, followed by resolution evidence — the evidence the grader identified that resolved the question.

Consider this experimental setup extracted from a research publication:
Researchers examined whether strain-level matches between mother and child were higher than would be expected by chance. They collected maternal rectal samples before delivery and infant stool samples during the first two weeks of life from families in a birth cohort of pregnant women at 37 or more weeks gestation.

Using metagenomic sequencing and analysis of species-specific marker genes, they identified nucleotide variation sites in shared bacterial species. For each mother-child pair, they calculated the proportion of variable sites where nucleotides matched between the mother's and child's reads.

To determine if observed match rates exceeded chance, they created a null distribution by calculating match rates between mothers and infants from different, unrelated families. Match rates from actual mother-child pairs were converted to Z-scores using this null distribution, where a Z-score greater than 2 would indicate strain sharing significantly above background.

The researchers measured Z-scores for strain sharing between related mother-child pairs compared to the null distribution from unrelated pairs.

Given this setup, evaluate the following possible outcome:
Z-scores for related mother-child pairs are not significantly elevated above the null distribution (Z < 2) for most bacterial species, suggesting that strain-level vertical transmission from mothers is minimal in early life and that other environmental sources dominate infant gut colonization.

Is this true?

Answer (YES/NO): NO